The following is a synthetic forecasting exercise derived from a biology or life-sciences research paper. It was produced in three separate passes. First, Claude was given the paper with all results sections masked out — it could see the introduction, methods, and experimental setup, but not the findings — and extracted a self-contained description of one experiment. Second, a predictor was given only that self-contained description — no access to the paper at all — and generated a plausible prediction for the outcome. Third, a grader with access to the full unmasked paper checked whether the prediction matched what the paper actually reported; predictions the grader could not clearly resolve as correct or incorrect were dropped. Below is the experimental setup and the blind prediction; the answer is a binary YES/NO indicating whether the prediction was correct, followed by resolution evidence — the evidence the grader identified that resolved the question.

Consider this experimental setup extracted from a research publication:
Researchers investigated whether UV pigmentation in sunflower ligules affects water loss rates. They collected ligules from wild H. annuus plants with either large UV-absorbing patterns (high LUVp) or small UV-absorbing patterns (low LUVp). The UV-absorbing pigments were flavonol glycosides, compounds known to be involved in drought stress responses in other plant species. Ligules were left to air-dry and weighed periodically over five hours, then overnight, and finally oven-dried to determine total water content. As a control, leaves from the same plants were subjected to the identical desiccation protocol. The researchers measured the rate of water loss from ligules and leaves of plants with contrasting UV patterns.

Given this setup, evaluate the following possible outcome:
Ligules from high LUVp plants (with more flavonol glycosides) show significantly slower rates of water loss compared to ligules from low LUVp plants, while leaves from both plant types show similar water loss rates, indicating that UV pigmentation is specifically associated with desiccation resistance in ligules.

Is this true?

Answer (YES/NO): YES